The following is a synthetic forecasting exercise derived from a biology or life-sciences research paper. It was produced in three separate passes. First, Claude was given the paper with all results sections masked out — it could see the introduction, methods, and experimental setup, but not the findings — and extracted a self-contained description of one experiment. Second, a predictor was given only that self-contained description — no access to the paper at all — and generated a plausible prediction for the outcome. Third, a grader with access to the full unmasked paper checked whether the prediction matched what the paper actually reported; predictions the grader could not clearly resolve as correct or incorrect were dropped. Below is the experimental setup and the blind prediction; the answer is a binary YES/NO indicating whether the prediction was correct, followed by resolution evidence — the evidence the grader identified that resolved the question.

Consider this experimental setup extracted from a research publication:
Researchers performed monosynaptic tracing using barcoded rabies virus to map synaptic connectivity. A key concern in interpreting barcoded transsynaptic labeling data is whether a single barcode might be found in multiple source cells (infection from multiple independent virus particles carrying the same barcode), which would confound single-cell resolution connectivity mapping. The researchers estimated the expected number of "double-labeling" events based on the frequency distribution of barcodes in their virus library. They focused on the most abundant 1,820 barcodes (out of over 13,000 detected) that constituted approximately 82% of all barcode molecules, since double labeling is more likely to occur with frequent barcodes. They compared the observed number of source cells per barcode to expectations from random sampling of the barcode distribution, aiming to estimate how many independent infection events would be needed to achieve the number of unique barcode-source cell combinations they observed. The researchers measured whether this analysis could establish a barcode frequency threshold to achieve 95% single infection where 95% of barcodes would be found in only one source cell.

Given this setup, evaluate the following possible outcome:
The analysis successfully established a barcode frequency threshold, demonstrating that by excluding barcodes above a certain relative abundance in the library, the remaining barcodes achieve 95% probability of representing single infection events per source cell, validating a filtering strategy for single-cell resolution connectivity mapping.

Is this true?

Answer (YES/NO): YES